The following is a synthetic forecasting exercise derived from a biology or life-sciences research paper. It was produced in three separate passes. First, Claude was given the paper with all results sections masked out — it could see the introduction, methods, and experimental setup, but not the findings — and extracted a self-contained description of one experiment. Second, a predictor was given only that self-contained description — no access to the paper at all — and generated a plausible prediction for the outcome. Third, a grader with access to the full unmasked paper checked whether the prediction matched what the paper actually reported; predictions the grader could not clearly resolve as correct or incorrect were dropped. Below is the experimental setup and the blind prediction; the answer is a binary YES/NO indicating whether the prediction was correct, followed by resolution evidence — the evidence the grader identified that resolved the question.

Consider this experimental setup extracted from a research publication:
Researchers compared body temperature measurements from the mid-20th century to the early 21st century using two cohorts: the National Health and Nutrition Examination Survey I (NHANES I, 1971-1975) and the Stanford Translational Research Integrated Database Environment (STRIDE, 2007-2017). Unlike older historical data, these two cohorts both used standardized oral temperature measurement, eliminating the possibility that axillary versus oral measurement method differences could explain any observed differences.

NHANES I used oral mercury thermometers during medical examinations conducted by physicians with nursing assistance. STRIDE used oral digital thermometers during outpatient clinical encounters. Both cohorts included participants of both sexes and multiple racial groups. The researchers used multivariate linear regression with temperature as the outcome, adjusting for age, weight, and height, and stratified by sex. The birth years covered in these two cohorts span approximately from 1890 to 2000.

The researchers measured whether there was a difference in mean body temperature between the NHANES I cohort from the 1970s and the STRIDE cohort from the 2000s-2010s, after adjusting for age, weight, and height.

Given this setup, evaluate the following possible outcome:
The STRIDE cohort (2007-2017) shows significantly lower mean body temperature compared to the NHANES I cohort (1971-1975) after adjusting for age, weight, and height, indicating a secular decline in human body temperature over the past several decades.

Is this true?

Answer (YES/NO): YES